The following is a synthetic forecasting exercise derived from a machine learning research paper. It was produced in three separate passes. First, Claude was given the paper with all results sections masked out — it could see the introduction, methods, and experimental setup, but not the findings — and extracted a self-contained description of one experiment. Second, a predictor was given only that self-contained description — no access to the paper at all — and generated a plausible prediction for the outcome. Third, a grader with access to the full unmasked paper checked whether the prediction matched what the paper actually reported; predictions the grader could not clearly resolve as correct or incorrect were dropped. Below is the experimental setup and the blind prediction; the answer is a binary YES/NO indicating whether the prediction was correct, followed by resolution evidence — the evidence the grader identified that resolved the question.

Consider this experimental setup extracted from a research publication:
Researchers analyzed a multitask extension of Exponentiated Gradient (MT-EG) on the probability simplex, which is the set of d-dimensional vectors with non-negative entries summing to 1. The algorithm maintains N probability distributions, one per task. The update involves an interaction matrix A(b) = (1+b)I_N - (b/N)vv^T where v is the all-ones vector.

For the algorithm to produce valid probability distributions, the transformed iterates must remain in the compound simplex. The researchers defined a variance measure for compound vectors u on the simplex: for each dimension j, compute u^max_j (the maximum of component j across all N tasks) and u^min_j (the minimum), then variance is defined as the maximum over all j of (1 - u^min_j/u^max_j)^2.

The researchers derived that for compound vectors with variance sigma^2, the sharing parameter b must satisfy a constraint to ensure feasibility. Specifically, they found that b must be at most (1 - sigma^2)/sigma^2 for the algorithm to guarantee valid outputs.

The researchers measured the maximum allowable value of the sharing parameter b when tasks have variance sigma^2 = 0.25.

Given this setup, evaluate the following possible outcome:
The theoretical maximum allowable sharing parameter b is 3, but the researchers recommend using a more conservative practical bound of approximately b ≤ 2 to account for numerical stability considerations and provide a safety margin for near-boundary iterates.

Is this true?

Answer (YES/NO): NO